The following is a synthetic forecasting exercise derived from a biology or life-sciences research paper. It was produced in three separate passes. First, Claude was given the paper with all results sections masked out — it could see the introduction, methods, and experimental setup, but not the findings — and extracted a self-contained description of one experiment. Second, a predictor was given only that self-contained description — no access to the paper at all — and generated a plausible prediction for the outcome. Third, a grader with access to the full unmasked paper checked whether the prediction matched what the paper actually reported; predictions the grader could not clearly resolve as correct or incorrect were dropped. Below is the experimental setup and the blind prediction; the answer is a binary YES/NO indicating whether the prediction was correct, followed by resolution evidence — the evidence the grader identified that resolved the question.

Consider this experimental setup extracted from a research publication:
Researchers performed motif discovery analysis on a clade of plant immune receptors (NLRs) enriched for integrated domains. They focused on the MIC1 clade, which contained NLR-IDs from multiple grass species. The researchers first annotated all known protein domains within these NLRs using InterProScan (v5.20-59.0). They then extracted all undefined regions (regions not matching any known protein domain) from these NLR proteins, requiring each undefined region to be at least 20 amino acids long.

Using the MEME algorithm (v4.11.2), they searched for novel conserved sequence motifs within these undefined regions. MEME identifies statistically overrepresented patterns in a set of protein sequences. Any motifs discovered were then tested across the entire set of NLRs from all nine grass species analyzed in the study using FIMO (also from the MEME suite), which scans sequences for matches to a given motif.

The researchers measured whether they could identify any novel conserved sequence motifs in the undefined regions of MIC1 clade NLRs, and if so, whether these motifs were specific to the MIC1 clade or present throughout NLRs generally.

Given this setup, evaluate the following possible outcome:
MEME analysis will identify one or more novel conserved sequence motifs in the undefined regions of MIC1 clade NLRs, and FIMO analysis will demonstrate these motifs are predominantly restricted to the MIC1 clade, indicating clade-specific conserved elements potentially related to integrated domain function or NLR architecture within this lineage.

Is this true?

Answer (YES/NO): YES